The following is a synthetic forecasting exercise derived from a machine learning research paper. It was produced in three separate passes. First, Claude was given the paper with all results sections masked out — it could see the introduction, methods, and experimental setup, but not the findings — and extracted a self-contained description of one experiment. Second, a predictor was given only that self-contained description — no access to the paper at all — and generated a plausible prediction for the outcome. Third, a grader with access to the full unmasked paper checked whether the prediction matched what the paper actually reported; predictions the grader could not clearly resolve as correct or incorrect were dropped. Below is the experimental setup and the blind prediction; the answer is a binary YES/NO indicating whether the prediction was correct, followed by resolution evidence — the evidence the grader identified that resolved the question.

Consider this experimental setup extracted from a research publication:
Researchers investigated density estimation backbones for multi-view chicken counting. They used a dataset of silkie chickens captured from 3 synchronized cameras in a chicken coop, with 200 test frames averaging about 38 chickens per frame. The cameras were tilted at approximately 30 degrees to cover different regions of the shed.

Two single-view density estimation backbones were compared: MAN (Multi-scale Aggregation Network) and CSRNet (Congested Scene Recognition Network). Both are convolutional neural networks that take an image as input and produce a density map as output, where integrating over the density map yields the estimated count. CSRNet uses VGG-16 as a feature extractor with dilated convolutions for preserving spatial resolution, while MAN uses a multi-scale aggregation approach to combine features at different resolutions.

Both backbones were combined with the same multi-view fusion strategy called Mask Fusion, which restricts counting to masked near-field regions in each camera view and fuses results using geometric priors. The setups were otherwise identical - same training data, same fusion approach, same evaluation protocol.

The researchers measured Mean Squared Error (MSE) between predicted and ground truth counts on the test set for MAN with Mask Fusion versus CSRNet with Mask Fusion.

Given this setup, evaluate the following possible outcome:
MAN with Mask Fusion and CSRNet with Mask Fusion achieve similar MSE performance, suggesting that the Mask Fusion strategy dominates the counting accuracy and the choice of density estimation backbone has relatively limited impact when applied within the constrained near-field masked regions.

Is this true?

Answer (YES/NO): NO